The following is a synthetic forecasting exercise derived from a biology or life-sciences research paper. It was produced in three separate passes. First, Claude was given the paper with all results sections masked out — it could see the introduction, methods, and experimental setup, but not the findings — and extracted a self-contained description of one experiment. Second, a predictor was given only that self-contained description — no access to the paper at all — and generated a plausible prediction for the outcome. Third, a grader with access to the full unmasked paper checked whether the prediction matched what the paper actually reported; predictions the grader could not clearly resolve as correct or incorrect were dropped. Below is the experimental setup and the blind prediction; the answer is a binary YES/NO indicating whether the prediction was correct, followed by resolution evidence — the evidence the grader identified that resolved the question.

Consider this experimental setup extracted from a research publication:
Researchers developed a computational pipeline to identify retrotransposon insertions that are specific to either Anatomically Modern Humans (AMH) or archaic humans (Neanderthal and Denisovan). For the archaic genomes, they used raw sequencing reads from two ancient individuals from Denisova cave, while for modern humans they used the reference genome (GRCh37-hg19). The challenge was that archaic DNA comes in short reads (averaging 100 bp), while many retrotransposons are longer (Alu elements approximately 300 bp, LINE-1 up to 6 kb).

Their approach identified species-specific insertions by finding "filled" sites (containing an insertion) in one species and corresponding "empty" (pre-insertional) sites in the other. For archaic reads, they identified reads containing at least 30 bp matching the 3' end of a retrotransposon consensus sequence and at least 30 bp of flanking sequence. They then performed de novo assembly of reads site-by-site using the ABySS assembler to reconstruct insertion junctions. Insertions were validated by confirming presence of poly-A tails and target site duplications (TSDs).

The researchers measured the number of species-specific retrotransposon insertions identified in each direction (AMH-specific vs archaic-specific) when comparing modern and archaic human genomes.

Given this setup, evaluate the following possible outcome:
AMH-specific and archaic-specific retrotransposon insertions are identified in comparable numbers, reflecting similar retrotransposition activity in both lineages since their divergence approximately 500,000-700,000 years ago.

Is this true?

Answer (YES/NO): NO